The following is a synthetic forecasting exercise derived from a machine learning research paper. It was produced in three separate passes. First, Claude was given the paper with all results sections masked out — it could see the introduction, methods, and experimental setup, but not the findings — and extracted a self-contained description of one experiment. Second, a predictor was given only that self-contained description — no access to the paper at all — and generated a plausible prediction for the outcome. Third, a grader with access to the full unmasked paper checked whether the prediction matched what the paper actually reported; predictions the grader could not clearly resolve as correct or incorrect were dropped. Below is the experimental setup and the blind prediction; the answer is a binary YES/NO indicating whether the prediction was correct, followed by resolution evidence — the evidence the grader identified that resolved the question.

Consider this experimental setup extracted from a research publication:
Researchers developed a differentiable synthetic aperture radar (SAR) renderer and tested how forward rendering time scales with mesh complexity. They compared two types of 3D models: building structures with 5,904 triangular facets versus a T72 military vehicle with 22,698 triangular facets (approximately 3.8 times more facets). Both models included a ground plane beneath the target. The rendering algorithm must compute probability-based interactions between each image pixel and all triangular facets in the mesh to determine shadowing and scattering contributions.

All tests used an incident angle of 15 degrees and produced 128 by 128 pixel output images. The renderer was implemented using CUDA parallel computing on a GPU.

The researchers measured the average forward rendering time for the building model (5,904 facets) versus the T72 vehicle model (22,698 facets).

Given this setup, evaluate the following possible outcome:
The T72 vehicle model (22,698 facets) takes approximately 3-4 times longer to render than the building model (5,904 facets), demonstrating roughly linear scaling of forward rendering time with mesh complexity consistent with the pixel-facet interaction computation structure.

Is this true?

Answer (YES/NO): YES